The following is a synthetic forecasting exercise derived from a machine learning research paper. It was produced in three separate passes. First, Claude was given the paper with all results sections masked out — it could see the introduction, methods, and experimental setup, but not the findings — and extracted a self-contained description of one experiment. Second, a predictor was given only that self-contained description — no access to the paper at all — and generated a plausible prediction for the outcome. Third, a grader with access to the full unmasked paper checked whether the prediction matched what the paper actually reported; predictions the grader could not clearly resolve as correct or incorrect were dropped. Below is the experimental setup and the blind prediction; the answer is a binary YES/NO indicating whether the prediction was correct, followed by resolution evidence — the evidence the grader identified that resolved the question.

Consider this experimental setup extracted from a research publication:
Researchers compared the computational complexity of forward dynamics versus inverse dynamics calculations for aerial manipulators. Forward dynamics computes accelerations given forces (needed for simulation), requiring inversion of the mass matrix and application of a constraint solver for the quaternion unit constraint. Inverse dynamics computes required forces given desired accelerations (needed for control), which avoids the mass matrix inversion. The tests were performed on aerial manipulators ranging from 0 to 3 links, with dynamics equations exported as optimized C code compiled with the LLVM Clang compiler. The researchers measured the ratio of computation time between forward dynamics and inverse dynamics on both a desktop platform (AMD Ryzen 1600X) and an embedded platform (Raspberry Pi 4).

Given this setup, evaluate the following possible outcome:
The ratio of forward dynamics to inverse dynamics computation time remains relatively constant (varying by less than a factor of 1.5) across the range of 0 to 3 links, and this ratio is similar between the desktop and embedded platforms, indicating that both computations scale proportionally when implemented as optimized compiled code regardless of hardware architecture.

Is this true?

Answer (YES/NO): NO